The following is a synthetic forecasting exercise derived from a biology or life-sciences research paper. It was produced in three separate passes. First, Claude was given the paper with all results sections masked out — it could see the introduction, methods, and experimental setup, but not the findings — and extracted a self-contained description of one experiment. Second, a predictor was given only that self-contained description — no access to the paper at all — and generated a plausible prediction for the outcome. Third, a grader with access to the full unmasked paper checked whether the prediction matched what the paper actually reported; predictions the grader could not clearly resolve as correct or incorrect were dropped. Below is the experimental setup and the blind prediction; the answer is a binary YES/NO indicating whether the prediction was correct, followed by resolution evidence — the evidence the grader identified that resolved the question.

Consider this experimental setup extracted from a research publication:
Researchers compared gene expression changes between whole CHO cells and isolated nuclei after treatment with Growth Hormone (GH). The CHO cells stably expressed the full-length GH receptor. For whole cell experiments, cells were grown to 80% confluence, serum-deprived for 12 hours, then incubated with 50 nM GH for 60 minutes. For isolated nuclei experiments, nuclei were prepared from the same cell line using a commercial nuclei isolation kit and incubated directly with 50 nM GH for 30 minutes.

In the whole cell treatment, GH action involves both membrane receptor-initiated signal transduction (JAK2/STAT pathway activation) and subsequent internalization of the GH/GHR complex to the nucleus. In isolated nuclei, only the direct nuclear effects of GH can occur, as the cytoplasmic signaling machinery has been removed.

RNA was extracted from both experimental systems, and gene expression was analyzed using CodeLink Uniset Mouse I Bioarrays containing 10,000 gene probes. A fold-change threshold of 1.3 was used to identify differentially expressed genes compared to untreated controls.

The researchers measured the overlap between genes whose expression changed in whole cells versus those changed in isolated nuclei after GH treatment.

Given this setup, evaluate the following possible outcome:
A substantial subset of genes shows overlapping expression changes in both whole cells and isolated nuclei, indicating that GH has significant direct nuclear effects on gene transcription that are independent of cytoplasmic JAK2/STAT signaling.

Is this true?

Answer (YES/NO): NO